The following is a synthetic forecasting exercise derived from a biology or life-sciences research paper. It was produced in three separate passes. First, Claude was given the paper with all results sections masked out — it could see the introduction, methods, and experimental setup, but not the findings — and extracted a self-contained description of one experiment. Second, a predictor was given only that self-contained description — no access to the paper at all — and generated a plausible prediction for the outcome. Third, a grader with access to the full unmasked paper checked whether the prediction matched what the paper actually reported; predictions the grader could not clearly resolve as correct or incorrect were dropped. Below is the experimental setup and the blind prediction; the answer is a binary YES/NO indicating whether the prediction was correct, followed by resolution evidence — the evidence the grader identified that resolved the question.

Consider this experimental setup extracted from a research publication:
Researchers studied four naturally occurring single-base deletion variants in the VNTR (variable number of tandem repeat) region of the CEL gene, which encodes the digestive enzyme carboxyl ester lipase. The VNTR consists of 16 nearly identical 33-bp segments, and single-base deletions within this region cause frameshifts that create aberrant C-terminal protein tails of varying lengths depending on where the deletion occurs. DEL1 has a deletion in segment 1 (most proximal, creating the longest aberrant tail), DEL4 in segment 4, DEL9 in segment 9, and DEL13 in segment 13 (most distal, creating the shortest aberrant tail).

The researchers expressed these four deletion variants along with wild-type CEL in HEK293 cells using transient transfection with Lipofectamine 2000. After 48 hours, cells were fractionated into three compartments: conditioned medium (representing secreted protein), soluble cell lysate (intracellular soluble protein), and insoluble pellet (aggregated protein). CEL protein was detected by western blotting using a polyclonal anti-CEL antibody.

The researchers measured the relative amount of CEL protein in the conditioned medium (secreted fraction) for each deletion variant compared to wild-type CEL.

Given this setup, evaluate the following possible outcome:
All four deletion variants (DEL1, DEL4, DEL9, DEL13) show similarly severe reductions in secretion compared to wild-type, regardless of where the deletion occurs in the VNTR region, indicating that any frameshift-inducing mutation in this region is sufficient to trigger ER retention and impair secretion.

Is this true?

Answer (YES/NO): NO